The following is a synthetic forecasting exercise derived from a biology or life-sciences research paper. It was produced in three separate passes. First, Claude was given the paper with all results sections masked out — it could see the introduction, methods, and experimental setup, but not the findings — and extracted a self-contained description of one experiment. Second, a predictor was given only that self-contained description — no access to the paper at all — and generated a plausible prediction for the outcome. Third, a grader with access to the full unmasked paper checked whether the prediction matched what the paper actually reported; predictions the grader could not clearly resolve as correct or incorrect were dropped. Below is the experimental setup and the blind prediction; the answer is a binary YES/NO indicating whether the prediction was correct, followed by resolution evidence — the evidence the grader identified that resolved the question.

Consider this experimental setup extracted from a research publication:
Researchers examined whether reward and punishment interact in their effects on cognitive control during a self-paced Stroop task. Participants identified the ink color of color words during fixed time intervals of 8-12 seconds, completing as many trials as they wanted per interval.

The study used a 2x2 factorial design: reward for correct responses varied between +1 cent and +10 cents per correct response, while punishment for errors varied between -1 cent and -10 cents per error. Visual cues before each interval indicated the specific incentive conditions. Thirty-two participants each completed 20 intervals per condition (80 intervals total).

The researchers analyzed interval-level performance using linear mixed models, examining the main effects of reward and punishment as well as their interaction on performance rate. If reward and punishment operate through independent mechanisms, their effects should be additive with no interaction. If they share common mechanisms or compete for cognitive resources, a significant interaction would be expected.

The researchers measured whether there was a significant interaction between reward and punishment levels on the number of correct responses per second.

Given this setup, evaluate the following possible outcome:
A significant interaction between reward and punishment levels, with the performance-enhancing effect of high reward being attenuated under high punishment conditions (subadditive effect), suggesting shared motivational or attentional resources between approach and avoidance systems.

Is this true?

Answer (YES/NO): NO